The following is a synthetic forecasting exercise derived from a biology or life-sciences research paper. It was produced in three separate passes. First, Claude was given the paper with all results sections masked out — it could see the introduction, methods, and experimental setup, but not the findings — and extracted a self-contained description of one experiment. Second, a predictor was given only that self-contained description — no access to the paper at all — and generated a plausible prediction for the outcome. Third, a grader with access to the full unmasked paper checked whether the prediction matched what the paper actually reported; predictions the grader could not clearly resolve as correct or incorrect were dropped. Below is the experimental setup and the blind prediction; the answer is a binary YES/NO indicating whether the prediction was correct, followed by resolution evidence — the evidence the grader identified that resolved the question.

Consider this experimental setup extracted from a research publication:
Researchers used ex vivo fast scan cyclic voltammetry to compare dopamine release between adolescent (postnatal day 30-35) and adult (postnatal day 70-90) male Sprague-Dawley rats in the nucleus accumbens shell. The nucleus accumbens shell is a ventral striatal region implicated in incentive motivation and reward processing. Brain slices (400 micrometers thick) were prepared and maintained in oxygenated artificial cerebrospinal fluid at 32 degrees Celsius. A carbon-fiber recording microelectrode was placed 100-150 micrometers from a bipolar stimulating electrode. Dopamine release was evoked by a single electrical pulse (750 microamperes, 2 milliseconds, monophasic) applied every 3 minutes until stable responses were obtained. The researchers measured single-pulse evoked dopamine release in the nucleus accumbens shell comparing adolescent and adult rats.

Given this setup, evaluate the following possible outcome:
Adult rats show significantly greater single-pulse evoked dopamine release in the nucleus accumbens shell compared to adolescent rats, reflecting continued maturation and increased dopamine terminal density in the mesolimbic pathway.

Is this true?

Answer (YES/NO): NO